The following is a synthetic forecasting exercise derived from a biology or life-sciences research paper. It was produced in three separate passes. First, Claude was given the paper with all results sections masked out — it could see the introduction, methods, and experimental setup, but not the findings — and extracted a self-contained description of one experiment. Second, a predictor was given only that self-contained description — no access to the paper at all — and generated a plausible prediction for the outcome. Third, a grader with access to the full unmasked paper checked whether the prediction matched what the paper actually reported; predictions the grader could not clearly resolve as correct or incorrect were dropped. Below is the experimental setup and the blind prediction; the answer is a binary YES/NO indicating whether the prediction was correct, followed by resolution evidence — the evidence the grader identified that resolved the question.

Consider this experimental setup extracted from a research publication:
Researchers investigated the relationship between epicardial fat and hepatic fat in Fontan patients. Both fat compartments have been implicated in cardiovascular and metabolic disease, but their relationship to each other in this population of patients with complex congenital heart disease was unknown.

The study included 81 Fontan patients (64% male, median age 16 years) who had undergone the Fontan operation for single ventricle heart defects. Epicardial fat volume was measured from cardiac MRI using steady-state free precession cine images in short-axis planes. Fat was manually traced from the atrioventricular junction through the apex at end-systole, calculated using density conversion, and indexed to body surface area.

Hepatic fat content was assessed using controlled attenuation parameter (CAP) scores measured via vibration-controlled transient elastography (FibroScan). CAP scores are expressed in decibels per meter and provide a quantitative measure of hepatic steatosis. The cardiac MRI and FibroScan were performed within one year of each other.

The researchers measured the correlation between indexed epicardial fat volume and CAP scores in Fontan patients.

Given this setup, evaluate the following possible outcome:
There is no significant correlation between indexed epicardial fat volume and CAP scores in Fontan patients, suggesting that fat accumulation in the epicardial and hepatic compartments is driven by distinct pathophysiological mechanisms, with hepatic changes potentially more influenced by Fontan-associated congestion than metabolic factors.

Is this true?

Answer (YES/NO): NO